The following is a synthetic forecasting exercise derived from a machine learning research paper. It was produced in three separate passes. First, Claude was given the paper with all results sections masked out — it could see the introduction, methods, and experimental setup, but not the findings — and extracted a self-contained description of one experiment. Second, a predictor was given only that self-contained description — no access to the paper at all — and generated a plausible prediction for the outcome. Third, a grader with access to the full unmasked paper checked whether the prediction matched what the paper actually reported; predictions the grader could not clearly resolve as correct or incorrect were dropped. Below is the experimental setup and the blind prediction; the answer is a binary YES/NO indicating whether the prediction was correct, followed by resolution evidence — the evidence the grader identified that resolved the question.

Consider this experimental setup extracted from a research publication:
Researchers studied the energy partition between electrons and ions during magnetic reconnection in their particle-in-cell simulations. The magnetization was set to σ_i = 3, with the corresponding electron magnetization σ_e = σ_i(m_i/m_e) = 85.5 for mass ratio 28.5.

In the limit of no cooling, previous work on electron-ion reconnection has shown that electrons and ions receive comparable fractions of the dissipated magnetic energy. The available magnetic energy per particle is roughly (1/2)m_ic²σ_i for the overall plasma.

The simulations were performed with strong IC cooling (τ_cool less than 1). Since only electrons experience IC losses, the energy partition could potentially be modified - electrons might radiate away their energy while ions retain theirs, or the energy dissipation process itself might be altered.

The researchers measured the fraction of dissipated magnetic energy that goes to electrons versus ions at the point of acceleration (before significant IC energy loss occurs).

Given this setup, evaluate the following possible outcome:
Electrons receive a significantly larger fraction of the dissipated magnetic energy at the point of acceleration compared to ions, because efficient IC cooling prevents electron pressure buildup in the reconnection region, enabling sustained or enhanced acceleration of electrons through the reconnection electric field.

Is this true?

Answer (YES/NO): NO